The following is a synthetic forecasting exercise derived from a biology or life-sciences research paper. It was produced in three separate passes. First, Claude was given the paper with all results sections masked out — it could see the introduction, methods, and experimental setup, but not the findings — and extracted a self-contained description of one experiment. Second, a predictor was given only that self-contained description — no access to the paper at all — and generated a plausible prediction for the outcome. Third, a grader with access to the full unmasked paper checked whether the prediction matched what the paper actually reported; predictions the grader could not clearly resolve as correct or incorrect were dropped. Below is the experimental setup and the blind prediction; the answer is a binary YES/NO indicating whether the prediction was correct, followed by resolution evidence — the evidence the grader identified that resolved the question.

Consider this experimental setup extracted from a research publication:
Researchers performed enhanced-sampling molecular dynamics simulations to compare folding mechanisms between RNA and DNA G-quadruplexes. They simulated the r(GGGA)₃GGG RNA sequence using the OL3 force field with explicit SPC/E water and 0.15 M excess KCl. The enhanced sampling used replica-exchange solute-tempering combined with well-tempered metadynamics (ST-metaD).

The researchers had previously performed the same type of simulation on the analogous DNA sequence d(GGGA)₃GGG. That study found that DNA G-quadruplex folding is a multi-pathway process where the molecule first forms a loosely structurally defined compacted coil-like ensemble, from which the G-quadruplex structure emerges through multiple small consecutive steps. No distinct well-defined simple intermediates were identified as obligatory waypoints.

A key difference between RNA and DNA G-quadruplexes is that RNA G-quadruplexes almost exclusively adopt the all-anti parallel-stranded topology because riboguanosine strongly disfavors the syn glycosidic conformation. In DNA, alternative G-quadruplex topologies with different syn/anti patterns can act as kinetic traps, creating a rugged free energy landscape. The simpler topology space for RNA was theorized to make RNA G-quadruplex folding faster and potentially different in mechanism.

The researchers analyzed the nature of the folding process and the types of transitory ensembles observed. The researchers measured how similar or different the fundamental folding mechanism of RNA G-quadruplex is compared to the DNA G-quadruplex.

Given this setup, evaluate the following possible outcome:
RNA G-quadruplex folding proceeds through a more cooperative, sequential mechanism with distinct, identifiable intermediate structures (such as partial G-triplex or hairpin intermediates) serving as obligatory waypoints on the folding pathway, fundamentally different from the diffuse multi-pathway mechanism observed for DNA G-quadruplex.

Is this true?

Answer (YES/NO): NO